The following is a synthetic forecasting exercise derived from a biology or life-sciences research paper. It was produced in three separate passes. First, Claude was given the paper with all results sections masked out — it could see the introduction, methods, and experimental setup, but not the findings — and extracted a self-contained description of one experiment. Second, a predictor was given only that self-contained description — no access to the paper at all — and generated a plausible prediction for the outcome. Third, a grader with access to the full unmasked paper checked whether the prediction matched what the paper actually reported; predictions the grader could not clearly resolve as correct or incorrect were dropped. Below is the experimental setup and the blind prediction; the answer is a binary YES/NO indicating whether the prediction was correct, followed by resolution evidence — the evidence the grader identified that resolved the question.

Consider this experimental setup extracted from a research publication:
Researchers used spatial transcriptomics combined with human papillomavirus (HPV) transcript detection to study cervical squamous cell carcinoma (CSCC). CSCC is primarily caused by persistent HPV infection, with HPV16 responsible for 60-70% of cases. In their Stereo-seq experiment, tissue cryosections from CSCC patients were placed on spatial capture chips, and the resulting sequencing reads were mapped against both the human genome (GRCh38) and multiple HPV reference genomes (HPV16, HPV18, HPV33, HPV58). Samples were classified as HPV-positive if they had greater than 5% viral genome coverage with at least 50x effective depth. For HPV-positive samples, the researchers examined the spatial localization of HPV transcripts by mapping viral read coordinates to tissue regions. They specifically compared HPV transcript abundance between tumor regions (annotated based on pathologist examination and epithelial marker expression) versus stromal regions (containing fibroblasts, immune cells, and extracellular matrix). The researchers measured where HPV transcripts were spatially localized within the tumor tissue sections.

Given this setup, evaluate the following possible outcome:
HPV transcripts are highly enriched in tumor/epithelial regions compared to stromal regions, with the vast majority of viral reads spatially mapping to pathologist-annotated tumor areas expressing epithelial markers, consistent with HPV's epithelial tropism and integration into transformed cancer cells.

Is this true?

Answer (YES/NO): YES